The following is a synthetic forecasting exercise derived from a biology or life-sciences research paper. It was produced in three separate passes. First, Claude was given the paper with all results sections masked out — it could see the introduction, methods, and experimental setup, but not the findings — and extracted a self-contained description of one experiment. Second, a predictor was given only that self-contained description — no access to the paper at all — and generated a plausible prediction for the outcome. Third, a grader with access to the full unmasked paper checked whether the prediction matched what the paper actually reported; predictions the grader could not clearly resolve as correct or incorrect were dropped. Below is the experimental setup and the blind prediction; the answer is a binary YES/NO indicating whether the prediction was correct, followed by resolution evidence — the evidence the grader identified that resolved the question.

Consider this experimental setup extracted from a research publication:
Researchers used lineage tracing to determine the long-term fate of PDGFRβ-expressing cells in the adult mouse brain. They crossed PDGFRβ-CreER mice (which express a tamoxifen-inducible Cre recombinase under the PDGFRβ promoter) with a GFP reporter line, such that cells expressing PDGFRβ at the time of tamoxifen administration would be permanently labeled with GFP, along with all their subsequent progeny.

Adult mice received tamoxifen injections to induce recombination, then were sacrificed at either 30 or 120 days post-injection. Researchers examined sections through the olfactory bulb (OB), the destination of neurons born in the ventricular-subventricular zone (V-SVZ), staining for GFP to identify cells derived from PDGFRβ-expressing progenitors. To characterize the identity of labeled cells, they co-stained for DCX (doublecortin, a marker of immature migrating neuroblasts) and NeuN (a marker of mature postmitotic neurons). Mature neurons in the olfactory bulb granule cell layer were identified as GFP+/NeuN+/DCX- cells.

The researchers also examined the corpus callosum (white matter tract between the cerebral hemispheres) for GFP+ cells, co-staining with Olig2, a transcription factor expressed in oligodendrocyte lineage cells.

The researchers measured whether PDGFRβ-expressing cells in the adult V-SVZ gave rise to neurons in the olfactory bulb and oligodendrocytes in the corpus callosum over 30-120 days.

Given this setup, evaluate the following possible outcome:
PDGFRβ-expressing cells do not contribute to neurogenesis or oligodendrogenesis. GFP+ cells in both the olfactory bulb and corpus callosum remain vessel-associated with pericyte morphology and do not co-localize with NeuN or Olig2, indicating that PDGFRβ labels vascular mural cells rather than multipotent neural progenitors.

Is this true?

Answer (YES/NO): NO